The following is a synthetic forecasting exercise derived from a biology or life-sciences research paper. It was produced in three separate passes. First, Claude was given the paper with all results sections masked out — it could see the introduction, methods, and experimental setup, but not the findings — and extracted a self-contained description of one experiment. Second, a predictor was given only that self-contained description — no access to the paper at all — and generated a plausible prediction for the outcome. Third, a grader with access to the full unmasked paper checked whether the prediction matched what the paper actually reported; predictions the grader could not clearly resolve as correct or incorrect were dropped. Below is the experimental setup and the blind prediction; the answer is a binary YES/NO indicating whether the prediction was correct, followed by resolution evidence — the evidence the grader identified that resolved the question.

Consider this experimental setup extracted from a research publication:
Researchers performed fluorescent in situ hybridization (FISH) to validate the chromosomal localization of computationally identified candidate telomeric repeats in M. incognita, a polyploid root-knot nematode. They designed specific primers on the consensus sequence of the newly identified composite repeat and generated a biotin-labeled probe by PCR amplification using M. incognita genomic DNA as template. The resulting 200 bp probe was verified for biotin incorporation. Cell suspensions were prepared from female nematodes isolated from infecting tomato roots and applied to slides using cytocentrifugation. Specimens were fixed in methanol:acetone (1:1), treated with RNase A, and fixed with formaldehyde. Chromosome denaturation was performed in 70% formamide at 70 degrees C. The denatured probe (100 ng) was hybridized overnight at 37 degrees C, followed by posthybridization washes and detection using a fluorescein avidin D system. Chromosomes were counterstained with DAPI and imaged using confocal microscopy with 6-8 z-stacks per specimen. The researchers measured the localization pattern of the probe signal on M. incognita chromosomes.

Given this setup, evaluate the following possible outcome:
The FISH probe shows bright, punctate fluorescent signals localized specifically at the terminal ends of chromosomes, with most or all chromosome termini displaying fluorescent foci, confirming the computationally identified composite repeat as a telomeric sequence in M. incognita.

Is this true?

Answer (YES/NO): NO